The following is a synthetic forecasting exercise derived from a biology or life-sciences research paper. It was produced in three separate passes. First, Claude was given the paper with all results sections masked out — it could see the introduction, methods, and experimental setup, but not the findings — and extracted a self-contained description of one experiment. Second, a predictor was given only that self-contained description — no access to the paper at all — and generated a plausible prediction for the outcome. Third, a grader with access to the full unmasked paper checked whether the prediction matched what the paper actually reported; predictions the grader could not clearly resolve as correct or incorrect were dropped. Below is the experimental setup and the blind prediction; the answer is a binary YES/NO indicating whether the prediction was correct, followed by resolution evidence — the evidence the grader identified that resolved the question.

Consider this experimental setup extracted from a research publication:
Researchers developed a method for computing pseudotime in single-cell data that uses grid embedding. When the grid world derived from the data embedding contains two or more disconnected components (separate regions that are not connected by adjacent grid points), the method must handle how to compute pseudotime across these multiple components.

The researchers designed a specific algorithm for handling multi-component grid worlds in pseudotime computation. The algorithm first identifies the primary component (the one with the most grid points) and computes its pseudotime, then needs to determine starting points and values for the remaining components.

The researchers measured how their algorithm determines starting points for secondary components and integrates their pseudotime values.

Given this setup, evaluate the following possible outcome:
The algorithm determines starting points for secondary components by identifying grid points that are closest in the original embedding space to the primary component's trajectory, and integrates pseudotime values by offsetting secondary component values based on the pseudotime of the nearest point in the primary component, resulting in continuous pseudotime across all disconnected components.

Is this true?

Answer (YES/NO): YES